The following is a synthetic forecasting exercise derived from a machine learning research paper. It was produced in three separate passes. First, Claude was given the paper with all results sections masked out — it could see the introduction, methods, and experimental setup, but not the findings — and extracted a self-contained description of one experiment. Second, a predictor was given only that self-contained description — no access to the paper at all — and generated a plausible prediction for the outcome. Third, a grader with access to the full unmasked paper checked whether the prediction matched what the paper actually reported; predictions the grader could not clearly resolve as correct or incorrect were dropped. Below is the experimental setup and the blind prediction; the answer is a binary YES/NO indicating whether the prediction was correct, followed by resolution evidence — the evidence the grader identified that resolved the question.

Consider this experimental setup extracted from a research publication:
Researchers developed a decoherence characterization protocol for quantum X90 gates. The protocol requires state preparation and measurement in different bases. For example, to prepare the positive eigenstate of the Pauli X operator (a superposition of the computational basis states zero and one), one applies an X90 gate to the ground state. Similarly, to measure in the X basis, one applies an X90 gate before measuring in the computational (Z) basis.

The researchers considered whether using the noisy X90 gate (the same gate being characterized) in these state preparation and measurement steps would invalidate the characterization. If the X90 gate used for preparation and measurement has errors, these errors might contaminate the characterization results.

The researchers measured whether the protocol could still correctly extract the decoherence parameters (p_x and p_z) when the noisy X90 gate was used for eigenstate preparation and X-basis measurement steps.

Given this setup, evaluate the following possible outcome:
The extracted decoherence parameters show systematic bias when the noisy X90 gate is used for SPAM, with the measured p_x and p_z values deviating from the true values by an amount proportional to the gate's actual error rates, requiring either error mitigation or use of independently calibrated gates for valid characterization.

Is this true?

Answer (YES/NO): NO